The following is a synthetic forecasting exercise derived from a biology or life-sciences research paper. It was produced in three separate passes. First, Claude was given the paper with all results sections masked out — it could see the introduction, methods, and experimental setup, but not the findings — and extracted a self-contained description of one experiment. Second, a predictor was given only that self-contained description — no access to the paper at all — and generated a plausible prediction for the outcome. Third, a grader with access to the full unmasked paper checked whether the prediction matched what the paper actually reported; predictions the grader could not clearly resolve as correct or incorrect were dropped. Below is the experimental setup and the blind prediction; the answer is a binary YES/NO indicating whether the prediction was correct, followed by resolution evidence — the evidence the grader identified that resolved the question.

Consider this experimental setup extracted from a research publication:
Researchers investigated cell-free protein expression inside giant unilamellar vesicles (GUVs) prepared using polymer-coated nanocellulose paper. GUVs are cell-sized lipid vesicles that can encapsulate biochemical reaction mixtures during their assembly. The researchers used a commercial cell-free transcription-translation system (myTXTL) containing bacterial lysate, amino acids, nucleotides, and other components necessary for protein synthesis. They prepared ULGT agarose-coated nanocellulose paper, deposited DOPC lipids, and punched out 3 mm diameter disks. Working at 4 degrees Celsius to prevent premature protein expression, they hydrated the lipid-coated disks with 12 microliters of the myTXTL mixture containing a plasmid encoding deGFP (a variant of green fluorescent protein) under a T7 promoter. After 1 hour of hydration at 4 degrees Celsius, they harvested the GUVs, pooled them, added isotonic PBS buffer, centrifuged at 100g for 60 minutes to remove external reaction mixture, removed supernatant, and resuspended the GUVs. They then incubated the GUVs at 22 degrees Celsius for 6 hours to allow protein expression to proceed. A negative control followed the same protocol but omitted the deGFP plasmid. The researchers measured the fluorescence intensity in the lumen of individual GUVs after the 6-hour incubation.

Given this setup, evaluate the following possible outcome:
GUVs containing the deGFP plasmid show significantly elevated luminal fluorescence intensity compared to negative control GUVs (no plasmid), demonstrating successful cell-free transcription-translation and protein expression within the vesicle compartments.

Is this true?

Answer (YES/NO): YES